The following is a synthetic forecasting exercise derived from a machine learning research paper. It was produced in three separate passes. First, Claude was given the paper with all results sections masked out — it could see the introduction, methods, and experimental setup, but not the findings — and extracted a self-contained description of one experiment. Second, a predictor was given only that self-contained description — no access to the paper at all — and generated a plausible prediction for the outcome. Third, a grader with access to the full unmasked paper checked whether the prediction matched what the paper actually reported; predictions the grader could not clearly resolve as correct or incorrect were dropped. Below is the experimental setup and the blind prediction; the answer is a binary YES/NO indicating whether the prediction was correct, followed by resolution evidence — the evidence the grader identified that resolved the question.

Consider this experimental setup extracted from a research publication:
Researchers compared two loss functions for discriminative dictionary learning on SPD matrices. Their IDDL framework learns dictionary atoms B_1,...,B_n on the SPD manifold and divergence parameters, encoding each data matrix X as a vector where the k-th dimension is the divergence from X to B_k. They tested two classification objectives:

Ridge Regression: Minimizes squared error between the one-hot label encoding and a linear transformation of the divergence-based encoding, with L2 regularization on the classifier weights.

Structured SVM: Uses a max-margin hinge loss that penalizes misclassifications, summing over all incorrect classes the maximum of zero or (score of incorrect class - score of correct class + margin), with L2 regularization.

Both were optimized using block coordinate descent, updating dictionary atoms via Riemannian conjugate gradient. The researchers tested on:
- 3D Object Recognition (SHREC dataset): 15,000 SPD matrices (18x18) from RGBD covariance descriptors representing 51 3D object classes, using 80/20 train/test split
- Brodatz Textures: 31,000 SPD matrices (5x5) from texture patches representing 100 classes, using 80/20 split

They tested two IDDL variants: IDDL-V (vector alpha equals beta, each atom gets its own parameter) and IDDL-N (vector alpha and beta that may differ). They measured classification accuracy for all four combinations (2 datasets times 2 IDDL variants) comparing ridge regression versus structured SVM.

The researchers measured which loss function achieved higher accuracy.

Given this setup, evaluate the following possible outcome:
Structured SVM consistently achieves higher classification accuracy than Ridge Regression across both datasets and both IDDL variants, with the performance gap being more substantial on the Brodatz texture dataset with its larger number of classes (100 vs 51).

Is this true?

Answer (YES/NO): NO